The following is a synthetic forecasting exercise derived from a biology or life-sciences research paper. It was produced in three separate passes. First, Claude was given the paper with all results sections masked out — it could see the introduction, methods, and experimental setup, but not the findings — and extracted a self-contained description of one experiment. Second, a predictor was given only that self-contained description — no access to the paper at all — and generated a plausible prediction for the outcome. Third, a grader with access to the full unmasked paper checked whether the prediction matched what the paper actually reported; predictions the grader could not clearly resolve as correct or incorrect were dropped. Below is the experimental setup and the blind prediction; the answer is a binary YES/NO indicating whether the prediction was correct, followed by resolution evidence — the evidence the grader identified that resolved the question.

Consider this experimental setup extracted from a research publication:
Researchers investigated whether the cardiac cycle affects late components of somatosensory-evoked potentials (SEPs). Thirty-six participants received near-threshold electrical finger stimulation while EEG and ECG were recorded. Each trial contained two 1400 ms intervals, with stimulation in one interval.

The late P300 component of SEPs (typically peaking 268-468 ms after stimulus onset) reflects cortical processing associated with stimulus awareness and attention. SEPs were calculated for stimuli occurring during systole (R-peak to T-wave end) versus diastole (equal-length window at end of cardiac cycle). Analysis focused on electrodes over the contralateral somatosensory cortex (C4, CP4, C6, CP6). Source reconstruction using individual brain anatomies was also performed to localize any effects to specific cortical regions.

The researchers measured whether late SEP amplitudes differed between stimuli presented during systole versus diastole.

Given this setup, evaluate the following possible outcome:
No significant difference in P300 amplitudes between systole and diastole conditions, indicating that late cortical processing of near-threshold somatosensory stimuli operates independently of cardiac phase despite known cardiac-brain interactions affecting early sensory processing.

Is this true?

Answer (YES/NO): NO